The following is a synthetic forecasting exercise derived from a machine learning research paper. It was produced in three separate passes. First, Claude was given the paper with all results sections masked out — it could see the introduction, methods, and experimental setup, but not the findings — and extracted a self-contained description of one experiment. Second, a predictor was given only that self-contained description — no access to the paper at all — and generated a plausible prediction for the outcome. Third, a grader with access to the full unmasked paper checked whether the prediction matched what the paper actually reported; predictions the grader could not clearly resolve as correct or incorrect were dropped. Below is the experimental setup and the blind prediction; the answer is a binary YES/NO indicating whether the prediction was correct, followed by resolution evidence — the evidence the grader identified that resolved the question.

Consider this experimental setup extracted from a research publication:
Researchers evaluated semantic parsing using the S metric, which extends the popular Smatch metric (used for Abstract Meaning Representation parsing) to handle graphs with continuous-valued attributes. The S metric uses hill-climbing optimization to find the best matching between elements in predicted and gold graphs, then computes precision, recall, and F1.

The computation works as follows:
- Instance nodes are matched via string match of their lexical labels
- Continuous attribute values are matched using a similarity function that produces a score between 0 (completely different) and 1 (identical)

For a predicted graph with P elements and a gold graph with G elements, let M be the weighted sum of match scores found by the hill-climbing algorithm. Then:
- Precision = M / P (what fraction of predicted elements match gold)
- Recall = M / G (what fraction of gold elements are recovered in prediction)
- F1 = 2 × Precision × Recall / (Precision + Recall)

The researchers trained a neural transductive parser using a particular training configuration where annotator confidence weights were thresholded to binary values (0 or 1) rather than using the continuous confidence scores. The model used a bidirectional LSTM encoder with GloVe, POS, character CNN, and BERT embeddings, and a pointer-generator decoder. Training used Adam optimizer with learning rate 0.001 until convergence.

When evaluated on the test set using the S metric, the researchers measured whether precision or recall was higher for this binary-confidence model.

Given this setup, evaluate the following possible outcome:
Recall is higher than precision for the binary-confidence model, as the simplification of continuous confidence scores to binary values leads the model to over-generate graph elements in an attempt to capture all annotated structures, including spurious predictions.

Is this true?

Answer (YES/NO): NO